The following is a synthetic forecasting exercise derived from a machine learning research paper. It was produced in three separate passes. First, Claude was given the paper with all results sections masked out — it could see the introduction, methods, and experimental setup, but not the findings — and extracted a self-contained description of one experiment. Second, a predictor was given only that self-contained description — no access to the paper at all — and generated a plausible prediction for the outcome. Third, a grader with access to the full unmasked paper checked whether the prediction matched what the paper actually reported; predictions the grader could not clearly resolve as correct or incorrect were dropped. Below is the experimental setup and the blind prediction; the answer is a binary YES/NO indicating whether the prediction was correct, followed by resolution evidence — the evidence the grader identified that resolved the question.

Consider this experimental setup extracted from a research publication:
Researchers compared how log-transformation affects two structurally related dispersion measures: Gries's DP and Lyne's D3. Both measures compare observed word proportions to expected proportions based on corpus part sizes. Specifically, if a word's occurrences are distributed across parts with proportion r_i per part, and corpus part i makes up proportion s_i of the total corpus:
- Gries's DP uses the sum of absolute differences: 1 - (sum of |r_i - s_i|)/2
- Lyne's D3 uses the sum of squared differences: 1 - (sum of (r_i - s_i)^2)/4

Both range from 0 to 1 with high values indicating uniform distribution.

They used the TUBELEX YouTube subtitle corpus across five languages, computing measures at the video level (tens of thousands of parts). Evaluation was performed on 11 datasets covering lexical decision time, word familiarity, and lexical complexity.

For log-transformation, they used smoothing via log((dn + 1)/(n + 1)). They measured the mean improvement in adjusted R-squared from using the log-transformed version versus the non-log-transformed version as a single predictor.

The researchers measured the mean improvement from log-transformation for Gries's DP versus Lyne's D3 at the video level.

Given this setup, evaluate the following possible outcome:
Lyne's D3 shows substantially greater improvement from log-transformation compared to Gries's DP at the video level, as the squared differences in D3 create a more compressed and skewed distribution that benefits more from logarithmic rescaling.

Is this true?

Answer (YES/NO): NO